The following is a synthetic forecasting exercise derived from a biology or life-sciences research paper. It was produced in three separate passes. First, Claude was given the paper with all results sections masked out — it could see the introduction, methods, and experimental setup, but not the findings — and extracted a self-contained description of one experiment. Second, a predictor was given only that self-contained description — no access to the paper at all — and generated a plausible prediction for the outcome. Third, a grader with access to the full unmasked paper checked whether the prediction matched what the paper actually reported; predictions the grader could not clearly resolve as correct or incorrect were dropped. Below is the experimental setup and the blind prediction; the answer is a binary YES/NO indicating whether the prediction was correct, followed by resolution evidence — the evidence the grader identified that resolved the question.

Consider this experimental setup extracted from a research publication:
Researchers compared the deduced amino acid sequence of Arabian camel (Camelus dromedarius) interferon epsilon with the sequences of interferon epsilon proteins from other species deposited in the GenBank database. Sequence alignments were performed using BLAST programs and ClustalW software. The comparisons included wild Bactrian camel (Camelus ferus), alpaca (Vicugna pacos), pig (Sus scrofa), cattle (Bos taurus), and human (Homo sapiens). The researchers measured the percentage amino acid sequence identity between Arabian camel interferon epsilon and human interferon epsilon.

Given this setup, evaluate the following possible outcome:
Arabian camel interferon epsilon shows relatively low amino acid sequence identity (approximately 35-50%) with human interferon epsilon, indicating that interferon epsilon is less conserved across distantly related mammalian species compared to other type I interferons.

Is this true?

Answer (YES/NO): NO